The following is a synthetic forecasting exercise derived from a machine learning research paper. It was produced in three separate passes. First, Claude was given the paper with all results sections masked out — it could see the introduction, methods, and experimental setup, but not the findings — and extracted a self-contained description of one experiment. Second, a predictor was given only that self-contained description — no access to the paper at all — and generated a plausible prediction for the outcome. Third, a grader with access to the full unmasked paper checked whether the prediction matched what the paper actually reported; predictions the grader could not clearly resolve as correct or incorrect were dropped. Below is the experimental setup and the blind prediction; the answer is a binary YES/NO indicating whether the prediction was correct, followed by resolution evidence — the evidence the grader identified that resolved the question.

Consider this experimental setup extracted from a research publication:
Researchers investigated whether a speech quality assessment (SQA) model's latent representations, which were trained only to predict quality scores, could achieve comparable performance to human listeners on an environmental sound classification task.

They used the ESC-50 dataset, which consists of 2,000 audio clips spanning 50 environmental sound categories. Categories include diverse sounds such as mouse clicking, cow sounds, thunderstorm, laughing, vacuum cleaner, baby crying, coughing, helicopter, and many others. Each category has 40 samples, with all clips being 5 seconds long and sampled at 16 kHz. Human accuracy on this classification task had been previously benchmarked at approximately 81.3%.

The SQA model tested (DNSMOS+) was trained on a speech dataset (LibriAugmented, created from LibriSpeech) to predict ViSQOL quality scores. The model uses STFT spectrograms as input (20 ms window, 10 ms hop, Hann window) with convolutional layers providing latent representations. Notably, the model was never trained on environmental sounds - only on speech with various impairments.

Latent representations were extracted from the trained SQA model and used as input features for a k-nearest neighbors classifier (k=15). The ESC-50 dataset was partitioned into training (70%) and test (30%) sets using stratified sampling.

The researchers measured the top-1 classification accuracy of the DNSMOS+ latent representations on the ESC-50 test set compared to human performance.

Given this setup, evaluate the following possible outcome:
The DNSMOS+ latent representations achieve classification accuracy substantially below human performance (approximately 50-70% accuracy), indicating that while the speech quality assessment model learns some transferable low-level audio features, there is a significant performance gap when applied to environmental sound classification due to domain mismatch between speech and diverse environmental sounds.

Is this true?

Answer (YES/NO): YES